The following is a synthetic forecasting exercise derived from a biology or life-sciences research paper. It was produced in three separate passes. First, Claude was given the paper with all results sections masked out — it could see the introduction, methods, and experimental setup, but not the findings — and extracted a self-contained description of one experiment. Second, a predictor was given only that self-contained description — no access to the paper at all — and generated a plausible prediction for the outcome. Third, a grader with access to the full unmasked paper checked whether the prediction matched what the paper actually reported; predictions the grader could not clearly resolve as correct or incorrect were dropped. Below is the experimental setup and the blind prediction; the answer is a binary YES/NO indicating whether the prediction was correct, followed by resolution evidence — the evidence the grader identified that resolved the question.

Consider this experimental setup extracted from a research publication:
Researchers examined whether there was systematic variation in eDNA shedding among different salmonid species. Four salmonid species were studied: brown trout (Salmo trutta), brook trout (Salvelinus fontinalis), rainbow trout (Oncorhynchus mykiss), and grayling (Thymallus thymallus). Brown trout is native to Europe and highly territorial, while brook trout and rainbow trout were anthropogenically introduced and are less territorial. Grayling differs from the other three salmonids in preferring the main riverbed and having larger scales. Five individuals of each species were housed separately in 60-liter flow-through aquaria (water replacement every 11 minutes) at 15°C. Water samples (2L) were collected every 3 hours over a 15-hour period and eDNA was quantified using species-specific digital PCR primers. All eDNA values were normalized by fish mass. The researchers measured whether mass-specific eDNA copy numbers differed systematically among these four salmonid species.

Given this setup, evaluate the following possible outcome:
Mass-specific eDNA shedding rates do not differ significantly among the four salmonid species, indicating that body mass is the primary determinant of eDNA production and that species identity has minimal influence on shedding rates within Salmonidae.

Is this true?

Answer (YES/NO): NO